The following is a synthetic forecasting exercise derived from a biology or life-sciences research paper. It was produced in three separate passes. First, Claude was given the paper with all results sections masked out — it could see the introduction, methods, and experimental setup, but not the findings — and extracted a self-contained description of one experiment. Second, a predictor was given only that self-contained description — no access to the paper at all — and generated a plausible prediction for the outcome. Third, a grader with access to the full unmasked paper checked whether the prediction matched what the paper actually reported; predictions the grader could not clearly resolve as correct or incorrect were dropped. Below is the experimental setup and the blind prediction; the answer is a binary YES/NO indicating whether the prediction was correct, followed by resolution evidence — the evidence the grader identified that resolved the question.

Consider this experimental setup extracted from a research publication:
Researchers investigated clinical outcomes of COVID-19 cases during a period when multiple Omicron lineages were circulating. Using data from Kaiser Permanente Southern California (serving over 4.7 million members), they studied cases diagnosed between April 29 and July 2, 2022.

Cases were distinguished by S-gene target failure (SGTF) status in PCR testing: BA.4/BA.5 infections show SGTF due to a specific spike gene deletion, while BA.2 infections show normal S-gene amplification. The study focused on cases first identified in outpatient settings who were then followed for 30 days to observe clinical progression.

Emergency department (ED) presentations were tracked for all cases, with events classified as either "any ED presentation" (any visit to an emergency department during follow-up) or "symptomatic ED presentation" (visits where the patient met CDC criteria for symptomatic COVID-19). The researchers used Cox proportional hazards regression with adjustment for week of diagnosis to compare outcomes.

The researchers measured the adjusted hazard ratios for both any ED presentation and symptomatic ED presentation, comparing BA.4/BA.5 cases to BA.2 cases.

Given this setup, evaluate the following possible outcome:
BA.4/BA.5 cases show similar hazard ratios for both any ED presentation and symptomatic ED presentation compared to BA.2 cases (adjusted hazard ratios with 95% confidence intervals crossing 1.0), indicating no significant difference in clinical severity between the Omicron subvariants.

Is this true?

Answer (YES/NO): YES